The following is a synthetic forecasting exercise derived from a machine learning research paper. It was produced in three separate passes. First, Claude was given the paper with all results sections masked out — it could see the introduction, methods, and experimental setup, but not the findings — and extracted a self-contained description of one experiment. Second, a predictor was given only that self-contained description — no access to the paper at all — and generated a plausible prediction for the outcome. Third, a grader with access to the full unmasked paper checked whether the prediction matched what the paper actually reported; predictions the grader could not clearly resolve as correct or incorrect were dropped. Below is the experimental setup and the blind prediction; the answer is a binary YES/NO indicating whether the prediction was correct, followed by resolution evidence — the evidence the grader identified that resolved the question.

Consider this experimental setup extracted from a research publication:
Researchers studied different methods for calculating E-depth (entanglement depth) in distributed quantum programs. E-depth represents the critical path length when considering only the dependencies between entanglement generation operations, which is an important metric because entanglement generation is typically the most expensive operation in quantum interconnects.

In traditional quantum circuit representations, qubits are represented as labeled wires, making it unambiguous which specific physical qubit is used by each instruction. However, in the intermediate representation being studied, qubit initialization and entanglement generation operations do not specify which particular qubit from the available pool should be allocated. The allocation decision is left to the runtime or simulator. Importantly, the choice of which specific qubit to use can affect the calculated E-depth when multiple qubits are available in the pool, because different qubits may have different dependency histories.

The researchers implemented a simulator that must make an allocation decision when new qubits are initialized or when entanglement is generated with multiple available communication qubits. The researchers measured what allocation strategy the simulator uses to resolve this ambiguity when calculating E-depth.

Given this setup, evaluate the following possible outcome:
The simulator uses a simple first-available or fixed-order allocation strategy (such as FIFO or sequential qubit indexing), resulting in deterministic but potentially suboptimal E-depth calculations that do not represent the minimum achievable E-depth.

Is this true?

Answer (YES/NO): YES